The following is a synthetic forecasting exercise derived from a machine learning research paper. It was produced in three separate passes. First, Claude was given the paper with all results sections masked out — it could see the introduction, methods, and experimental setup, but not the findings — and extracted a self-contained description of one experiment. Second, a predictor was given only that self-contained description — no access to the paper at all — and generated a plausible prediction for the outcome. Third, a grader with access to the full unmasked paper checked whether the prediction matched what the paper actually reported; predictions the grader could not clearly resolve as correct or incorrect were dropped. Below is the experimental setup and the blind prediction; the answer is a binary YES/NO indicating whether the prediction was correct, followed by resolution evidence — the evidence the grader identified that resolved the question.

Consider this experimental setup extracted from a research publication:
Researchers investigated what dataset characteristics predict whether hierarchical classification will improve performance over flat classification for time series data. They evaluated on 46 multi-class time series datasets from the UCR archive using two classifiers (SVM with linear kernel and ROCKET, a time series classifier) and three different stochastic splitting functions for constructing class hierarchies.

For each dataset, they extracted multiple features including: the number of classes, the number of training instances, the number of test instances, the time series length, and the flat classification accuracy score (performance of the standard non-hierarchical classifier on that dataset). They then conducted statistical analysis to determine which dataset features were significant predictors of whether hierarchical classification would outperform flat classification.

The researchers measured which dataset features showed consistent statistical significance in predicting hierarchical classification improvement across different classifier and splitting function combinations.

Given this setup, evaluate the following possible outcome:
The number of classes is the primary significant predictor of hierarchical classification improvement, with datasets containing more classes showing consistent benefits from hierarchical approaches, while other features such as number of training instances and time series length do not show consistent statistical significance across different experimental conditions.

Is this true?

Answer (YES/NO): NO